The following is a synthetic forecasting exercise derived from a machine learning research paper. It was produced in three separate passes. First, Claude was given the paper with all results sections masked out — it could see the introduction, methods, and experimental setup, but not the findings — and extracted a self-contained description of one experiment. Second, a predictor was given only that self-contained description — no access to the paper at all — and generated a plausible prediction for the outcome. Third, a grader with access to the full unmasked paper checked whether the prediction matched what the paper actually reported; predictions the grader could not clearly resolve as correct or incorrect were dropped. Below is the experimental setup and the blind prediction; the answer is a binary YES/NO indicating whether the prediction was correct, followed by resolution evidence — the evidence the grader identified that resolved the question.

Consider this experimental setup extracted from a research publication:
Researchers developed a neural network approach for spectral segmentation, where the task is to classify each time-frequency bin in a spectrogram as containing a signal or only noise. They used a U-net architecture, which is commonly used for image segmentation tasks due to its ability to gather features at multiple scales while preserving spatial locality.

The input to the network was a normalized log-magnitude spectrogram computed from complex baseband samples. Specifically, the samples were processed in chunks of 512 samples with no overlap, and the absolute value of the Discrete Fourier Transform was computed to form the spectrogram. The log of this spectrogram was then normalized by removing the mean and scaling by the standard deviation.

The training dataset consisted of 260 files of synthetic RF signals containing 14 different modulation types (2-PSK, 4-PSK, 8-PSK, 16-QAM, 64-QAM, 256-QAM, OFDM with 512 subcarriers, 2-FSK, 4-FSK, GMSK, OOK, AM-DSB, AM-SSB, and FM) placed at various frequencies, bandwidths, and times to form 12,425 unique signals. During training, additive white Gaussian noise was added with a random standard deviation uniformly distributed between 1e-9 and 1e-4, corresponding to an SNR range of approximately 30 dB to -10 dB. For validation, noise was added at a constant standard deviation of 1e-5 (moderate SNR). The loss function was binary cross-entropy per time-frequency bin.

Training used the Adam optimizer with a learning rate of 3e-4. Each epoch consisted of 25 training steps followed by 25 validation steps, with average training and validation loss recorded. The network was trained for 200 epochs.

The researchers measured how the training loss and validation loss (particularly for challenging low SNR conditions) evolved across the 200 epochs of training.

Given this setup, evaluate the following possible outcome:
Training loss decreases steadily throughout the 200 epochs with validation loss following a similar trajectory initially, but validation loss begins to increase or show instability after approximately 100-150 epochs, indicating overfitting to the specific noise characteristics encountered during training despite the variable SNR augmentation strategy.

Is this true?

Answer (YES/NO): NO